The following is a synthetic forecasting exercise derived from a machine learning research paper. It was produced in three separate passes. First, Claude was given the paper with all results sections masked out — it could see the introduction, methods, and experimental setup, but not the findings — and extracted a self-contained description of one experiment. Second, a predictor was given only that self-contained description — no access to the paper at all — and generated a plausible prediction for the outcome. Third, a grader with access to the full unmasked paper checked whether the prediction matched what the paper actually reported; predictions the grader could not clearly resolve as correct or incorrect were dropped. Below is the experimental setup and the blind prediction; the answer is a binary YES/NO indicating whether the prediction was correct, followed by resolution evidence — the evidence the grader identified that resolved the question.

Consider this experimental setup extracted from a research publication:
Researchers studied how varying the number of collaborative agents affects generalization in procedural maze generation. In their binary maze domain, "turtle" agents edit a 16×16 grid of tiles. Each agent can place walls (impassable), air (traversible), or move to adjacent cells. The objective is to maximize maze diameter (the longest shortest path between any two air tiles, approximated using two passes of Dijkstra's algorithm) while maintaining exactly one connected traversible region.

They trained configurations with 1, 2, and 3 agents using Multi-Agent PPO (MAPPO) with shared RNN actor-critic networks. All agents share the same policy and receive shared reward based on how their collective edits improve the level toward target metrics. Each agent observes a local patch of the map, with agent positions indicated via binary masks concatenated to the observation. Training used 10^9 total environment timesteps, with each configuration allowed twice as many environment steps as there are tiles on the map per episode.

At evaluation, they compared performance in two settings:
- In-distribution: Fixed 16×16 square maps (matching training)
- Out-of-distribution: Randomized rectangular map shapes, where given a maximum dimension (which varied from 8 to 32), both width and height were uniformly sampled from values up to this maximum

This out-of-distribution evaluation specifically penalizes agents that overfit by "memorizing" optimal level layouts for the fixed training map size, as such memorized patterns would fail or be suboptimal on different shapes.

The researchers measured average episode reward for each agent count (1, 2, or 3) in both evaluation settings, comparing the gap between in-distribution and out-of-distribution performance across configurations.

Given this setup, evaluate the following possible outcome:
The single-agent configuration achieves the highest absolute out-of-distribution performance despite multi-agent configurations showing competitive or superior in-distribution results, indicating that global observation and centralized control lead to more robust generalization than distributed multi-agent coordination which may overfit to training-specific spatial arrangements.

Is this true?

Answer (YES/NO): NO